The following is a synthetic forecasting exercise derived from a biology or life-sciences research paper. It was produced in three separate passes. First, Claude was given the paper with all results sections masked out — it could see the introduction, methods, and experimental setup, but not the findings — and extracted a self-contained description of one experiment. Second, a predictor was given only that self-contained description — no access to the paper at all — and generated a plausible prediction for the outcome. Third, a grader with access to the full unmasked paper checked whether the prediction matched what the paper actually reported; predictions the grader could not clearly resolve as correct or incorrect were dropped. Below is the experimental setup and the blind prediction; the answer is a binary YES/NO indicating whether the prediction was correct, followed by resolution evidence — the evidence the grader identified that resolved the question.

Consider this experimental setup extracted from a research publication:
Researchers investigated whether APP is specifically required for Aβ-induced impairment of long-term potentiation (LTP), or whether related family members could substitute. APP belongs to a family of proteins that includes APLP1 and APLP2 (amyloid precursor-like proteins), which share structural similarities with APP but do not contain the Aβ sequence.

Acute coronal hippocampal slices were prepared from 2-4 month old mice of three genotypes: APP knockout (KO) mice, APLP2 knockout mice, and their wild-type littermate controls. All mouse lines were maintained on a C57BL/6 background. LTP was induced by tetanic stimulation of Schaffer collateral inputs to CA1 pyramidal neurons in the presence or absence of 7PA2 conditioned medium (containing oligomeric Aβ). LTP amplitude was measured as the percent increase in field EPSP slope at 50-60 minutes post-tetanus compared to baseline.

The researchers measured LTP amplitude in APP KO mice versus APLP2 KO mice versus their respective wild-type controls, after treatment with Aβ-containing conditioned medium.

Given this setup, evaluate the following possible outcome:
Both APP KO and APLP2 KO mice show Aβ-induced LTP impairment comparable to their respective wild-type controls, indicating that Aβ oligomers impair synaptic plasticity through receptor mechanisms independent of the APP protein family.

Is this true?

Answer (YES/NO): NO